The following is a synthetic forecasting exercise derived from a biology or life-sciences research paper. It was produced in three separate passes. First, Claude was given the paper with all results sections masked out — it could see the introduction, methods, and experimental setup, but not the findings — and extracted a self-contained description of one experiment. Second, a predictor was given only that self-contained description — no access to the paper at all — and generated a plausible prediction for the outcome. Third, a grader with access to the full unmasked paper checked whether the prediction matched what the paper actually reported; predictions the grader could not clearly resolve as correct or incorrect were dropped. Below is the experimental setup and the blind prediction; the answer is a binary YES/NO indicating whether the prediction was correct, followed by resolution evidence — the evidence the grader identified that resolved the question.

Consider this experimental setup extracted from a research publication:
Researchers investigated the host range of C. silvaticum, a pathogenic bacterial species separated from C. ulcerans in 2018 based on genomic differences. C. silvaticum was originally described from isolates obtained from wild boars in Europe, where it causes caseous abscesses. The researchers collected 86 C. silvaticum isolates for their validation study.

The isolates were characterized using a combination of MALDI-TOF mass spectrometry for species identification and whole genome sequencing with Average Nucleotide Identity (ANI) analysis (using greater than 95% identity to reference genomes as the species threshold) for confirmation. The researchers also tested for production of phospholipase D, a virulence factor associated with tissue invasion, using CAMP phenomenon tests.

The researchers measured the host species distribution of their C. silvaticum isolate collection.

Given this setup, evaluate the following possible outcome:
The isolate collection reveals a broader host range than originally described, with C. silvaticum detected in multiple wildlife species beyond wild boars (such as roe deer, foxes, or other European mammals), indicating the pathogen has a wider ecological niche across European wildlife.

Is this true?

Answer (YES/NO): NO